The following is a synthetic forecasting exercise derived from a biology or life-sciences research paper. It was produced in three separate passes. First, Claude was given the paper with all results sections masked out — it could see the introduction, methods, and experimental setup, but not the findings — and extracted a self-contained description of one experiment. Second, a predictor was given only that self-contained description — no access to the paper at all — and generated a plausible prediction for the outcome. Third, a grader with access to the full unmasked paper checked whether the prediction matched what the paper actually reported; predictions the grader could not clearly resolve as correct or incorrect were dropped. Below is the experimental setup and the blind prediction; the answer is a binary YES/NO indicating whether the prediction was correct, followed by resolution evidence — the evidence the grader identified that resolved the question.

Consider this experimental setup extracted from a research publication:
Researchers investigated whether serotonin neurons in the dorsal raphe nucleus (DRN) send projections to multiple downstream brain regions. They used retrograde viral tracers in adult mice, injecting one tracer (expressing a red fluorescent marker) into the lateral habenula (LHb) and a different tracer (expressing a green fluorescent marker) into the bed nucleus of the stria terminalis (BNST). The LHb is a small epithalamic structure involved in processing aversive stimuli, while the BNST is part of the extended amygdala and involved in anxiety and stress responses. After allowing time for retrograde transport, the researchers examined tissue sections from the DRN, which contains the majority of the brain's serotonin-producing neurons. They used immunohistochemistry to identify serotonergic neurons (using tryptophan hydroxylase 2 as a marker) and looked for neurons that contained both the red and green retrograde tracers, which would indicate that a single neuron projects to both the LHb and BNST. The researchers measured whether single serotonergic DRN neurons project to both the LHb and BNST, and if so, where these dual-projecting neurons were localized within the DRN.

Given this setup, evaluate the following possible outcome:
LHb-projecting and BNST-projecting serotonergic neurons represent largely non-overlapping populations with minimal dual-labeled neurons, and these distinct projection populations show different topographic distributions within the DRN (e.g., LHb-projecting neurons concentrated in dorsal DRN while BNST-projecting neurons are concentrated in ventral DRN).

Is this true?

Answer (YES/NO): NO